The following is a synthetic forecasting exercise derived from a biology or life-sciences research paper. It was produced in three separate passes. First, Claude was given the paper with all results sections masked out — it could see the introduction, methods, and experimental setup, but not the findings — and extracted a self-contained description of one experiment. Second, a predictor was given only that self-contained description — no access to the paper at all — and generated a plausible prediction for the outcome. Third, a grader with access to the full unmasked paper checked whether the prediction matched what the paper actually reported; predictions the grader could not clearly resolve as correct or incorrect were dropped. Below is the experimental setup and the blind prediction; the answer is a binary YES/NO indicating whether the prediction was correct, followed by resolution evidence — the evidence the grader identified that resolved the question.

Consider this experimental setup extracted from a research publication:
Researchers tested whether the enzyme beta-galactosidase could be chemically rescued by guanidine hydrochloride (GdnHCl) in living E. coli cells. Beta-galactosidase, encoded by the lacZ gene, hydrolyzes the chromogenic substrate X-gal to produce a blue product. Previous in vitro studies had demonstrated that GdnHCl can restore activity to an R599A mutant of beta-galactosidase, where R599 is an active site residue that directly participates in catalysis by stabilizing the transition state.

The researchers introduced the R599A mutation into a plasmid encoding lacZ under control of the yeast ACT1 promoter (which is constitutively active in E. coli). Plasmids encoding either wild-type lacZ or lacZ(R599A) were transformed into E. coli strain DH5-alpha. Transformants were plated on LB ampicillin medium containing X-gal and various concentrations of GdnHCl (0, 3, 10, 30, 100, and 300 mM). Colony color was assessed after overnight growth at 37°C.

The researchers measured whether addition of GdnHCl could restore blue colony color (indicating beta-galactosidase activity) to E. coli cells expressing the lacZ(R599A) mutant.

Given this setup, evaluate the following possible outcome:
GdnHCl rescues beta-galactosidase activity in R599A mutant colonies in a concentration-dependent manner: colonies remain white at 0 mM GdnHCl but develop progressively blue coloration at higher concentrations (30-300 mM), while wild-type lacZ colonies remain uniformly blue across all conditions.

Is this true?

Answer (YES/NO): NO